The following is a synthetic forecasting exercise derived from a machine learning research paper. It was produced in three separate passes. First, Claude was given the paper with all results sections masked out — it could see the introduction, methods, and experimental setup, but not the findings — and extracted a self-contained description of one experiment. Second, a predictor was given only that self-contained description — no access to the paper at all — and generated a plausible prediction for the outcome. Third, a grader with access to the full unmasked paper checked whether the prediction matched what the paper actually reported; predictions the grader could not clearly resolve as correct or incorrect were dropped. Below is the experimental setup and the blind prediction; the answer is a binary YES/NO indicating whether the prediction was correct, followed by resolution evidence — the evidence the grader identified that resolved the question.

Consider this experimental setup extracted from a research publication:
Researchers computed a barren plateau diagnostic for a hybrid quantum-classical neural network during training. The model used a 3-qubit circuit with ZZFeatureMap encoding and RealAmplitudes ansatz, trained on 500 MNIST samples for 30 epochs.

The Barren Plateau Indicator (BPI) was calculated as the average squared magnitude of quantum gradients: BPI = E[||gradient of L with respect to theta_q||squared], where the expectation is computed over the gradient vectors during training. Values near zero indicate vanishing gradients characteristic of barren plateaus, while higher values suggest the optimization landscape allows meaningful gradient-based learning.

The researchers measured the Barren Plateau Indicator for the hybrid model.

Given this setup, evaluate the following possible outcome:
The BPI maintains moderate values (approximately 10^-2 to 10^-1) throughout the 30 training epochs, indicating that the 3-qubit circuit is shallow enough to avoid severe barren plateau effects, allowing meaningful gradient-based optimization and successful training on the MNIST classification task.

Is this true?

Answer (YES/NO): NO